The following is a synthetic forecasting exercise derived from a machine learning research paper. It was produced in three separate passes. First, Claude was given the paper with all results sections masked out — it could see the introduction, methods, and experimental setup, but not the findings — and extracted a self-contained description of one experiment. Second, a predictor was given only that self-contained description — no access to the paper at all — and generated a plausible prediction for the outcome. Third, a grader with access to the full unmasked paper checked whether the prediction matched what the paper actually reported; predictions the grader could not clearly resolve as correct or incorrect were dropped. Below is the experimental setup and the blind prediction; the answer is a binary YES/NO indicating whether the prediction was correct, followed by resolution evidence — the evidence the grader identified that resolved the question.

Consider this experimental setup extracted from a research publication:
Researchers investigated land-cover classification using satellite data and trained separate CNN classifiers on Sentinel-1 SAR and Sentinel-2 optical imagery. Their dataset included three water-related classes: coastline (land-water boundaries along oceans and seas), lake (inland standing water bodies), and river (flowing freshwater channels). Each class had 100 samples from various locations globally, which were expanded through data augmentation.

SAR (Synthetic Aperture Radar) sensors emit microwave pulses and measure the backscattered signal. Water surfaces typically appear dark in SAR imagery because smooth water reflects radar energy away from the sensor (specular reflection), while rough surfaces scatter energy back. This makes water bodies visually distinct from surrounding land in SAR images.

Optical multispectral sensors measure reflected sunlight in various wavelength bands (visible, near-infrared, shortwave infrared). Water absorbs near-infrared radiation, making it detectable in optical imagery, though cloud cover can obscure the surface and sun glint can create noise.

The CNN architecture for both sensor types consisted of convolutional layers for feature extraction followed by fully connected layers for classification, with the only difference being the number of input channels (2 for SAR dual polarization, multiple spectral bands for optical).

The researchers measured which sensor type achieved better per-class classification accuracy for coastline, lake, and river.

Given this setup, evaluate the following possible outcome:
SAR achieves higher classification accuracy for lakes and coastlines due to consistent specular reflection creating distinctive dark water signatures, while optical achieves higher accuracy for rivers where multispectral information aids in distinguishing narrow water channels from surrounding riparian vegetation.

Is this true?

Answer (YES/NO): NO